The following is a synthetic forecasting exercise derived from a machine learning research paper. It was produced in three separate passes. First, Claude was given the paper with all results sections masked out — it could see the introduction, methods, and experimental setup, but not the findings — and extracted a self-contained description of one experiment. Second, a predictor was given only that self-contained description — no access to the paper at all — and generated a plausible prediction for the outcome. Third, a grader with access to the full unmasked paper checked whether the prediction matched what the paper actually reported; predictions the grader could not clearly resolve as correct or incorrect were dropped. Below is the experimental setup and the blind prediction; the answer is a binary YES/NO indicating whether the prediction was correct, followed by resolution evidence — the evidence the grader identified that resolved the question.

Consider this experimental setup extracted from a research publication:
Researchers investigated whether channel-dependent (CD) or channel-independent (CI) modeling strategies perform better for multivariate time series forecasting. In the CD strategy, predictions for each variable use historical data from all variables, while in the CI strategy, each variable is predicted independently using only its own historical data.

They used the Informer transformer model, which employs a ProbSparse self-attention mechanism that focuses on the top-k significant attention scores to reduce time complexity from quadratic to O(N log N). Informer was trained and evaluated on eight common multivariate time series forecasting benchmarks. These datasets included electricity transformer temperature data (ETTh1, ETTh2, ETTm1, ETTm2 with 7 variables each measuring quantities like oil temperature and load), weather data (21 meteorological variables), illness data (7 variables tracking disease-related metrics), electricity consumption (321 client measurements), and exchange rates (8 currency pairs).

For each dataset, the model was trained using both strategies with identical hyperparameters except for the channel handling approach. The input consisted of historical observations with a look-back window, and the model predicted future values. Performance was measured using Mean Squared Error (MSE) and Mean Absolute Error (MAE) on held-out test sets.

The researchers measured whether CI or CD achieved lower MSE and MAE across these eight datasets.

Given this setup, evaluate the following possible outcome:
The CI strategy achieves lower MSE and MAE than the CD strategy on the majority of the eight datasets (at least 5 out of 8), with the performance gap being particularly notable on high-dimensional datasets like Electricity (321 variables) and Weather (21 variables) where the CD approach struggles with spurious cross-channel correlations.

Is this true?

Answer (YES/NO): NO